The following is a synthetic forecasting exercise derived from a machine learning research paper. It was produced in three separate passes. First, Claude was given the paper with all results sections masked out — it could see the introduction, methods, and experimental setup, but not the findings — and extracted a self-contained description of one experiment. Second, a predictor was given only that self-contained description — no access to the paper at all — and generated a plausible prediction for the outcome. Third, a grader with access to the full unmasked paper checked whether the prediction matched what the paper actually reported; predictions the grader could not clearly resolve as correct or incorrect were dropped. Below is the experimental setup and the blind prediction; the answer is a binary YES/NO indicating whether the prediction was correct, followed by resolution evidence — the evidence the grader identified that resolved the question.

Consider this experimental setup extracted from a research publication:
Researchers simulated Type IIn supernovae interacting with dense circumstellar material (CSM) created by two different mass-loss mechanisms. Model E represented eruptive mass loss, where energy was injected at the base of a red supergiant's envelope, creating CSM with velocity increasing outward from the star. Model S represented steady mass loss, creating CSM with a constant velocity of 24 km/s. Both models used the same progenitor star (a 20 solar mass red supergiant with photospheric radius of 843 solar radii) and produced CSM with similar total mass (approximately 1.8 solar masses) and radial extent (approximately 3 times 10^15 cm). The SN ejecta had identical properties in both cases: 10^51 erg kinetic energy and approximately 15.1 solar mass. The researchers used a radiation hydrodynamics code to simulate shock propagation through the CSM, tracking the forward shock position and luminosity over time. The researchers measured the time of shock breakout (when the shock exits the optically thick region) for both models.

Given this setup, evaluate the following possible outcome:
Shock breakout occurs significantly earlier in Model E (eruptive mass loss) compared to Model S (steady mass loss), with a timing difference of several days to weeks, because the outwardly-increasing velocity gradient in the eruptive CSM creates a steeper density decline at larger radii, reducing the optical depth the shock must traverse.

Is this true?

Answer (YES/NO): NO